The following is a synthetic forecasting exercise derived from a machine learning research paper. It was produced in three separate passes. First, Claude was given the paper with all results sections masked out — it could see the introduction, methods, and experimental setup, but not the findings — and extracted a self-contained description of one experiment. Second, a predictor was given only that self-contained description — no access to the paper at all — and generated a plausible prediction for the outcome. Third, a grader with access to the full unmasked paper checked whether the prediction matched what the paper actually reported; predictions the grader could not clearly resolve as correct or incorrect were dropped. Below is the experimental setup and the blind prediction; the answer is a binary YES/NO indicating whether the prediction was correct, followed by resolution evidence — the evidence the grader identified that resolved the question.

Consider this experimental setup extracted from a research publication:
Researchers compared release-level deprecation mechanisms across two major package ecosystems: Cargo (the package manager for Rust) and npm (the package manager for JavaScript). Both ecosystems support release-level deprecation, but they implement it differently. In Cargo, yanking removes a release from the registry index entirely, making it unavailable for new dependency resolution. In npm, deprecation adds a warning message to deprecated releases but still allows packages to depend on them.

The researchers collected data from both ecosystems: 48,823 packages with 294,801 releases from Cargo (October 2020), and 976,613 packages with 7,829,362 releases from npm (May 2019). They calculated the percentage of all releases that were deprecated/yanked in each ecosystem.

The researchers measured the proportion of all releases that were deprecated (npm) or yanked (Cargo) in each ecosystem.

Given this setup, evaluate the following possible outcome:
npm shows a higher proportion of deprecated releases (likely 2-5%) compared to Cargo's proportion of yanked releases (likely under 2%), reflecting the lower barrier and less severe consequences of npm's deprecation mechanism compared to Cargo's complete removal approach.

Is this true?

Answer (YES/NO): NO